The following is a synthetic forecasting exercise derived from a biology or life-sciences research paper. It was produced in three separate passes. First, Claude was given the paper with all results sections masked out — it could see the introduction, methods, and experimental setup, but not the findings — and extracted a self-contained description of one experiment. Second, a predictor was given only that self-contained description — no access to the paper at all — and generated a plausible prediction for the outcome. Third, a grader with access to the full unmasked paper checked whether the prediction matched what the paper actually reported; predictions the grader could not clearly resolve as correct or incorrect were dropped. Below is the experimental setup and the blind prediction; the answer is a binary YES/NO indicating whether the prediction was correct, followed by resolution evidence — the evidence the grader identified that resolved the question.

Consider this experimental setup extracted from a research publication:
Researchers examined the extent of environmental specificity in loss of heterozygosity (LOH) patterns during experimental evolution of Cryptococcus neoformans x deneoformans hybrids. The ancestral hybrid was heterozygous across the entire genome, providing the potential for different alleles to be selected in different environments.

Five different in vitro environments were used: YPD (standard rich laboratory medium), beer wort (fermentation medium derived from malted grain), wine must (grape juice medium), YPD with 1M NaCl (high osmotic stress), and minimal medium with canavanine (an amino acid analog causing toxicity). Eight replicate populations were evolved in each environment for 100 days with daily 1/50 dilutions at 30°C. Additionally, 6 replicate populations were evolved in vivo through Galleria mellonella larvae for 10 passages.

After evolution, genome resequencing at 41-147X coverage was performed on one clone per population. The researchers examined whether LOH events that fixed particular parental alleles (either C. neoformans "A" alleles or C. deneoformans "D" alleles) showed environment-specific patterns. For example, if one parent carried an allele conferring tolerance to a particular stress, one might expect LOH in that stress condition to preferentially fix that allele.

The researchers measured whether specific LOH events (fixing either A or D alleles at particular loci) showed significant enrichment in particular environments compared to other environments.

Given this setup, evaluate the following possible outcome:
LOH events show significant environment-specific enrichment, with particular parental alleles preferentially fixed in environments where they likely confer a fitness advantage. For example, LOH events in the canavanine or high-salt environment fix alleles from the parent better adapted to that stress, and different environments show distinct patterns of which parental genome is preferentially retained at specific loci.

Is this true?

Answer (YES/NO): NO